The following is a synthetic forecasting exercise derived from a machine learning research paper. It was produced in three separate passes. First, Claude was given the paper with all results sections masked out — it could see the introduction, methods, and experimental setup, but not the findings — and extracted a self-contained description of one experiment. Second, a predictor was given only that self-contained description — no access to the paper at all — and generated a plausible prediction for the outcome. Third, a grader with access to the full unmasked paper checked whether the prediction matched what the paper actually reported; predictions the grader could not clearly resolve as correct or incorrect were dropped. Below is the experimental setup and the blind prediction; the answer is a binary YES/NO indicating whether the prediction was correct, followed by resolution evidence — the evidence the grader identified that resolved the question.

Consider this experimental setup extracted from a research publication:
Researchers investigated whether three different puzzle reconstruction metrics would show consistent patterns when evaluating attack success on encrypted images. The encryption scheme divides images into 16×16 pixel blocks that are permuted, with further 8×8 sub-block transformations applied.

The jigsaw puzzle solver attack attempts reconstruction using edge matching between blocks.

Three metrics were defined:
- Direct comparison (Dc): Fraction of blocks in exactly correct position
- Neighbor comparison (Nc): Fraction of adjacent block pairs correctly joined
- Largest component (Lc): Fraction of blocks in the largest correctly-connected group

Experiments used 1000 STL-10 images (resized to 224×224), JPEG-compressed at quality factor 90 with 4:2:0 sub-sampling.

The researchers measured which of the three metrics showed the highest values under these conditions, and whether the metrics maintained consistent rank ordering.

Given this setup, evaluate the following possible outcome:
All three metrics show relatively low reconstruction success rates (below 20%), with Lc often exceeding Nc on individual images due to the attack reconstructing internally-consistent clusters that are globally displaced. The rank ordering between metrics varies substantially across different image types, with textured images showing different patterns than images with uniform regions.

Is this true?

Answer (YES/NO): NO